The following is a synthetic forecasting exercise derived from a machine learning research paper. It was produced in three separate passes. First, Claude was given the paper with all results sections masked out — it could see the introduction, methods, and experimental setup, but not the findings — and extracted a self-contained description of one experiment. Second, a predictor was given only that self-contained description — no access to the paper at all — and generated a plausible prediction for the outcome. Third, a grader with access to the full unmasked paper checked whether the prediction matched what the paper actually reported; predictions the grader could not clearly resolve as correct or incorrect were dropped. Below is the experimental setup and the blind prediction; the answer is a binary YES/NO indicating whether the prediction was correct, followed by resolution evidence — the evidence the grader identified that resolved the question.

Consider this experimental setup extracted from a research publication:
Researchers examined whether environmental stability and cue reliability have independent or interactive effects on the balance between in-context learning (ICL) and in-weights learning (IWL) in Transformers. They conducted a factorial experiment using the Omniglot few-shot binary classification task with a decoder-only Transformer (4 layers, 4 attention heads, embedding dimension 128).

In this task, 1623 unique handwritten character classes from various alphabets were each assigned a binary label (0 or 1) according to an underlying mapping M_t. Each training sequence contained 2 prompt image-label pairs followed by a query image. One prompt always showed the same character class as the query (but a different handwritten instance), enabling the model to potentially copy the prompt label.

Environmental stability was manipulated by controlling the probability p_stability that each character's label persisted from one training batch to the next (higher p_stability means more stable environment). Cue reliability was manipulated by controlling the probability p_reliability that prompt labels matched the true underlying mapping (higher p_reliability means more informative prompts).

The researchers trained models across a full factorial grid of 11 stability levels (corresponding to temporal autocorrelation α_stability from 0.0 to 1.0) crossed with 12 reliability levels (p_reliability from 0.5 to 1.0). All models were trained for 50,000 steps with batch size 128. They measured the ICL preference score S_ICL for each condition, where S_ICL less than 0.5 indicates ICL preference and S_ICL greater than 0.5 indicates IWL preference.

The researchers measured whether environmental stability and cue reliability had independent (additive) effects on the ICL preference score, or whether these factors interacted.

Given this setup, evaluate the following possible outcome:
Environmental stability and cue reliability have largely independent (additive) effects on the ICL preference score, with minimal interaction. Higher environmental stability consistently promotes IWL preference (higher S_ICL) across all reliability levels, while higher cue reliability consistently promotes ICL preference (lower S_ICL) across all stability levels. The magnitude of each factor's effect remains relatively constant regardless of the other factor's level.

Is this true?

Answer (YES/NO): NO